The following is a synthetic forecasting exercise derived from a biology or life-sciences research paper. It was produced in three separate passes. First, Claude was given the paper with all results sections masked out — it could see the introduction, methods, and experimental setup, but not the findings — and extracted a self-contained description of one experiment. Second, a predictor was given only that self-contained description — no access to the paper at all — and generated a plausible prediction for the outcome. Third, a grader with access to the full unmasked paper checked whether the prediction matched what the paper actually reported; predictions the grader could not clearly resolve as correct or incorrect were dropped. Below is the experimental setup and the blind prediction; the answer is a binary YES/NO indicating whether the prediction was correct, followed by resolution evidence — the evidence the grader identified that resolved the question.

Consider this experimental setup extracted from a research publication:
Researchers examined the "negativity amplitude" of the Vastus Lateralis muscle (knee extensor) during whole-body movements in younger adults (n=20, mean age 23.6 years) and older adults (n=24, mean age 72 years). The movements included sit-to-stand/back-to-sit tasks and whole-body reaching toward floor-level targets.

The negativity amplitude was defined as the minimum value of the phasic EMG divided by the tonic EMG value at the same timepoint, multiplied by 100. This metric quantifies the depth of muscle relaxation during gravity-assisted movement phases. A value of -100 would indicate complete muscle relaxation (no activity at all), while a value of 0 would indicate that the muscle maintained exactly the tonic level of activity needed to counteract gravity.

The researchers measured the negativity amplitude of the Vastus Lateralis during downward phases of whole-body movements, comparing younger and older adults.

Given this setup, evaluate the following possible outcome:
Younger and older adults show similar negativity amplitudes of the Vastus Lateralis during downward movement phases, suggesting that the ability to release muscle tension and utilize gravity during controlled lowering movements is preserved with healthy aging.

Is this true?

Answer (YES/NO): YES